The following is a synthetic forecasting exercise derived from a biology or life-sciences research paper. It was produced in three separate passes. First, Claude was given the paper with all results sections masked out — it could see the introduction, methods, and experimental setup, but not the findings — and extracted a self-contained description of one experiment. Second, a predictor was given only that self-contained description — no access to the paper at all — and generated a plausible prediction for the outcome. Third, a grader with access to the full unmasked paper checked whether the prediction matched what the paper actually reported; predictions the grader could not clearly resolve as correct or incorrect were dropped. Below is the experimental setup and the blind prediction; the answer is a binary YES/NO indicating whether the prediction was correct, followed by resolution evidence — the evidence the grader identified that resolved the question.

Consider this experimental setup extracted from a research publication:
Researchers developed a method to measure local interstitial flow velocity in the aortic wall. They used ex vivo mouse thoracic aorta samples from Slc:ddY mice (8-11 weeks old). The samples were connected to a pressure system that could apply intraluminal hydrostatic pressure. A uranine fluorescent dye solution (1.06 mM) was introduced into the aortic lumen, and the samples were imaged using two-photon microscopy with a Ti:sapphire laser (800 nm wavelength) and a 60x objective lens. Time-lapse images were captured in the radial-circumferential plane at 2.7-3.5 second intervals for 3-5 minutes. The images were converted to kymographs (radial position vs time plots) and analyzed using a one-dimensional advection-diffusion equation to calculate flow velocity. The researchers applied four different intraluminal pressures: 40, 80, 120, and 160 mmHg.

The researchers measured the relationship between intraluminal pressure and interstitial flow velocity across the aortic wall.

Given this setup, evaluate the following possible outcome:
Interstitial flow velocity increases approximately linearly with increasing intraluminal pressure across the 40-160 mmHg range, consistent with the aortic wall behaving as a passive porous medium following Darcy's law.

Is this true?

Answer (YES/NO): NO